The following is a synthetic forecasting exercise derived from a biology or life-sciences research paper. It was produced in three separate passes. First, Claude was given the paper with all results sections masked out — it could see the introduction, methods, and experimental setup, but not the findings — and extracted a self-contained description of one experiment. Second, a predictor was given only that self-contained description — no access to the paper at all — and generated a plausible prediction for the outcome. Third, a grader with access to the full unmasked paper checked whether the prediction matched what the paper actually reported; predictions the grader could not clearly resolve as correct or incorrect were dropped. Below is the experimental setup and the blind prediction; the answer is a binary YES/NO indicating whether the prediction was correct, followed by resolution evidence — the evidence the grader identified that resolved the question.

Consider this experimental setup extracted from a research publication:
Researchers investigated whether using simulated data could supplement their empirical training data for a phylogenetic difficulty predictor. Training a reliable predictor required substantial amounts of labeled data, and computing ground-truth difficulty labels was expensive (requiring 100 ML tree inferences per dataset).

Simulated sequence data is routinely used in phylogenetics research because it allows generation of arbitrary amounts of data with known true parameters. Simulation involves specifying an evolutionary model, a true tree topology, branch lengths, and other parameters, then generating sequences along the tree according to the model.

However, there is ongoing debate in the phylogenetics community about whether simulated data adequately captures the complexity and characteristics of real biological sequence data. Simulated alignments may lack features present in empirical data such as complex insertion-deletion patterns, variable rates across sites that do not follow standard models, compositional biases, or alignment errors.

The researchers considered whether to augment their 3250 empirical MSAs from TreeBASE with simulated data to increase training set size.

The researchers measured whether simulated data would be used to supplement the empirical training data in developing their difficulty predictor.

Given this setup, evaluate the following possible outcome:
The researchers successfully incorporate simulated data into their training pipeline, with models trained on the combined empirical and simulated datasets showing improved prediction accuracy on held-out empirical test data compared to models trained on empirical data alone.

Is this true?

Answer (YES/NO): NO